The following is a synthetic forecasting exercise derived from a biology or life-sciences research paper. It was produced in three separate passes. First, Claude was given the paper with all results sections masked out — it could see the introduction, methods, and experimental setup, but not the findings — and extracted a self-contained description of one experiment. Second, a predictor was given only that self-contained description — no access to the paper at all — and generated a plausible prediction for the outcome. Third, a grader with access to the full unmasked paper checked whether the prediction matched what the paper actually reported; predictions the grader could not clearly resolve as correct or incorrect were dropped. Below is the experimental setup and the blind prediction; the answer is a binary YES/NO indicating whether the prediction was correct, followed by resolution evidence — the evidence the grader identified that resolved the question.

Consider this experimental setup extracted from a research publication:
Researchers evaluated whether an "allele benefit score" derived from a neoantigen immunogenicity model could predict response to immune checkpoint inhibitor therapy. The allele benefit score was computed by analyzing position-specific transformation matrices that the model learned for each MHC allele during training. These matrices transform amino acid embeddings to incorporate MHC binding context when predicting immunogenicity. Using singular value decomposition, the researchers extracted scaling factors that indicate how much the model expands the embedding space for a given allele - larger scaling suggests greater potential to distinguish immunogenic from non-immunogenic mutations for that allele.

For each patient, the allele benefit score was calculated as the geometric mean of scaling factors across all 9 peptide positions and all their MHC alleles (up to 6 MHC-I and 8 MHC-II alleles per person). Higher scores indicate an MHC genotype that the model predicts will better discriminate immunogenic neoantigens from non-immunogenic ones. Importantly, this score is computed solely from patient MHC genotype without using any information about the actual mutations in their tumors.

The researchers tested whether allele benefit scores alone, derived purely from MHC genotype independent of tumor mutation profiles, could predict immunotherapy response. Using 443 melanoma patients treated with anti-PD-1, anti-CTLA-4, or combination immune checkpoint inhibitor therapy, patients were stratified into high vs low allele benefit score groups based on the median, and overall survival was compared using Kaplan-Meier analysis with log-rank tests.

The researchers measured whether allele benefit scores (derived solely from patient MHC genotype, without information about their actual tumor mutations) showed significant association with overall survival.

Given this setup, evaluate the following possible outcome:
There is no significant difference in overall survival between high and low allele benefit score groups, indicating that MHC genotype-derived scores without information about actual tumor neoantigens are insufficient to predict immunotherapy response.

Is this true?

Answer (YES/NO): NO